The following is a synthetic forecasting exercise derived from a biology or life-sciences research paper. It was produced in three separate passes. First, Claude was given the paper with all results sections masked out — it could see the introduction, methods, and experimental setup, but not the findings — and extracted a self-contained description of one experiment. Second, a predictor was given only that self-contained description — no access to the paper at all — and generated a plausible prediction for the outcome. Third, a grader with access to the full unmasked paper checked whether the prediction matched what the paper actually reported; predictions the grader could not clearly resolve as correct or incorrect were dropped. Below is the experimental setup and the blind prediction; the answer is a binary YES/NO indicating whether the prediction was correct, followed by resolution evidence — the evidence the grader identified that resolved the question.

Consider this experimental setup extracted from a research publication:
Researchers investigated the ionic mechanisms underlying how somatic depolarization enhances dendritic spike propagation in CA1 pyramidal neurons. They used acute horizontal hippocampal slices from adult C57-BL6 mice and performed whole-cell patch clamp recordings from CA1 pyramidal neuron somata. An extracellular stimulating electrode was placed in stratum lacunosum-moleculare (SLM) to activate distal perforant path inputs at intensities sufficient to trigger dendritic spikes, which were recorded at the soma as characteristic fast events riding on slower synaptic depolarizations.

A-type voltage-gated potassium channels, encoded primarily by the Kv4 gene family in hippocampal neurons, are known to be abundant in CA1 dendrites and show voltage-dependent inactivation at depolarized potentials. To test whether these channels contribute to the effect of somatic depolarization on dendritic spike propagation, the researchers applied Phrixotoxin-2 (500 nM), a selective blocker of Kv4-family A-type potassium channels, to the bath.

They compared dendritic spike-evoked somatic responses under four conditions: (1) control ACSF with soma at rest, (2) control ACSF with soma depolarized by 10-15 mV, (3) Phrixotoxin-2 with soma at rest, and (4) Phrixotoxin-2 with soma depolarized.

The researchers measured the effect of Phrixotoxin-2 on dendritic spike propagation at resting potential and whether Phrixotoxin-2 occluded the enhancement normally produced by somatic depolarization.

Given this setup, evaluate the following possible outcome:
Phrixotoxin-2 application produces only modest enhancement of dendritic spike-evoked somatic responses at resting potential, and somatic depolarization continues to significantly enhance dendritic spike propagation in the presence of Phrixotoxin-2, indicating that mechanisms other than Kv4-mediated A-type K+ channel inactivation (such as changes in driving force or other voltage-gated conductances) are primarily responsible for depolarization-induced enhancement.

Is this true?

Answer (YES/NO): NO